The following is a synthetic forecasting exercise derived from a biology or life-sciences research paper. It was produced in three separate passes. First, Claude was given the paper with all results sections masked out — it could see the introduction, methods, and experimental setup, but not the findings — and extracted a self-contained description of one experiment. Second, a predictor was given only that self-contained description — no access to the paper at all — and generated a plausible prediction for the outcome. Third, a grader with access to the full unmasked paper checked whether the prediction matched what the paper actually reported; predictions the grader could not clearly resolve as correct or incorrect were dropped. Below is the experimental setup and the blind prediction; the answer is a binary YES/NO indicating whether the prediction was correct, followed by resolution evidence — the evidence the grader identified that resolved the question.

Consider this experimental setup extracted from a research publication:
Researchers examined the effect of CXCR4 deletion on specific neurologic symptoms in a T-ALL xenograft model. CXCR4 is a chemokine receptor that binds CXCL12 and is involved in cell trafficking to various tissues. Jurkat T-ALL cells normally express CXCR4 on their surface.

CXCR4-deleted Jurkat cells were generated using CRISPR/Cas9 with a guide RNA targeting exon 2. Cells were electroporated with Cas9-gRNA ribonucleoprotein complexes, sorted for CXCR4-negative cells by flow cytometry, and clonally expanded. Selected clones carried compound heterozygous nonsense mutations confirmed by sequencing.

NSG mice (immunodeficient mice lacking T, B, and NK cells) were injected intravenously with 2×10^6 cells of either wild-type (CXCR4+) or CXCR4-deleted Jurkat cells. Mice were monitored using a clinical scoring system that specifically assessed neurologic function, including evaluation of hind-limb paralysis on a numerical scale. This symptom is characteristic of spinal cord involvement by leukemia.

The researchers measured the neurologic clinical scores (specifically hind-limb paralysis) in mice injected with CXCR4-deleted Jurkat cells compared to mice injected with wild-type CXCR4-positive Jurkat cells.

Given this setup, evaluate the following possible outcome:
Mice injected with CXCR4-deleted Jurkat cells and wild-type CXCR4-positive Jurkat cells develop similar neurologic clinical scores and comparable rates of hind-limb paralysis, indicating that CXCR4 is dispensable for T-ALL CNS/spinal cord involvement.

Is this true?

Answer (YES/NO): NO